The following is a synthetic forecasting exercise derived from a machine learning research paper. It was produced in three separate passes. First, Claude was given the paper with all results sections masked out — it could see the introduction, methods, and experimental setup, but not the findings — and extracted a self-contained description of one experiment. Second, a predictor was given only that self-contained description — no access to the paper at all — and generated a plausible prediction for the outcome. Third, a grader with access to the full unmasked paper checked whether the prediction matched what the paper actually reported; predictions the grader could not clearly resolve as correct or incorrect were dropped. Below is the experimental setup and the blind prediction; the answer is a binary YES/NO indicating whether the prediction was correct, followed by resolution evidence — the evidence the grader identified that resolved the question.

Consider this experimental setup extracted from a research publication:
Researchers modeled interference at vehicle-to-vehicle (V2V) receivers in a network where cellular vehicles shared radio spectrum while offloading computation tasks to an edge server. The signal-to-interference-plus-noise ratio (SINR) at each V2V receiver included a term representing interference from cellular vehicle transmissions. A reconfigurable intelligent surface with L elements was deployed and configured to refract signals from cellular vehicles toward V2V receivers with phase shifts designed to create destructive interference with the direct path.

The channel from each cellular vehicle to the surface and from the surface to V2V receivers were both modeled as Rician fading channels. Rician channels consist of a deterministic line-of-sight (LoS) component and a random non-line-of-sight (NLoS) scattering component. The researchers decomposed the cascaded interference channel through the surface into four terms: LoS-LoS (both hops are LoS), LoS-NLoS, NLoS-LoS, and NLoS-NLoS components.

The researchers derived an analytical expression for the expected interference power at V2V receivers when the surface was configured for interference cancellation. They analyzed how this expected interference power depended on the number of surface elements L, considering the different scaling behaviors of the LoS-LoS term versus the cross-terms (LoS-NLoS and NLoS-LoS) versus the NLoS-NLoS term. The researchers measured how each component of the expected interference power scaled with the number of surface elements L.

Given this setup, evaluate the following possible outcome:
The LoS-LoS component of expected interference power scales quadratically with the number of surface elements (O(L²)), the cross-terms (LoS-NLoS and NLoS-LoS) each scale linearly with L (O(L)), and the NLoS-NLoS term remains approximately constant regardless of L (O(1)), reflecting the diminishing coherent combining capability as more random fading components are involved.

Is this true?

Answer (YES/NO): NO